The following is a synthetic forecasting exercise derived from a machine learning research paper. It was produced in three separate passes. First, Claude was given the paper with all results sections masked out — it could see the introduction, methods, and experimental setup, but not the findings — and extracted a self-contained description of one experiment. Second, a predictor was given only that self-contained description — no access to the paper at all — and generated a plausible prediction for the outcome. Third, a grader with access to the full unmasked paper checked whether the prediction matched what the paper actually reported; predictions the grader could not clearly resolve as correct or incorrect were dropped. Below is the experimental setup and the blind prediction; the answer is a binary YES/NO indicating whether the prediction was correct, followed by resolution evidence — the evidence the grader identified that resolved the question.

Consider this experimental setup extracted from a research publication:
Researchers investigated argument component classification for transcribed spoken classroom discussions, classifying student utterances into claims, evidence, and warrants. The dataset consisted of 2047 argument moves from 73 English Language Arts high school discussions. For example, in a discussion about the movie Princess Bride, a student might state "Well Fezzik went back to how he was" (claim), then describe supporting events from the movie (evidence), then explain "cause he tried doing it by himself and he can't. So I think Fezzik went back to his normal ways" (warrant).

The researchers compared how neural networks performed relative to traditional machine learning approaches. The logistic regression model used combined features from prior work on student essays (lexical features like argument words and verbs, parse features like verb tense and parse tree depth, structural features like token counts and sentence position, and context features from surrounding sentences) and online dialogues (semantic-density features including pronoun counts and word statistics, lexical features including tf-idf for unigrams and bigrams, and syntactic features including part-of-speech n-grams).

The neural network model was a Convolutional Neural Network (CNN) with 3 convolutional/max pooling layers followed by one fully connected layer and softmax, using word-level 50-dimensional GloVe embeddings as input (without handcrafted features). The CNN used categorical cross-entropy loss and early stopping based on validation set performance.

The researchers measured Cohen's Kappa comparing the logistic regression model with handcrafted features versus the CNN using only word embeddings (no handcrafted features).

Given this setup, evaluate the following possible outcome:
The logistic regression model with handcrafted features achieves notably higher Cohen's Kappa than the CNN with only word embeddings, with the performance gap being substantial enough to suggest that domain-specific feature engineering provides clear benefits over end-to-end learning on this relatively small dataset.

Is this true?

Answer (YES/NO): YES